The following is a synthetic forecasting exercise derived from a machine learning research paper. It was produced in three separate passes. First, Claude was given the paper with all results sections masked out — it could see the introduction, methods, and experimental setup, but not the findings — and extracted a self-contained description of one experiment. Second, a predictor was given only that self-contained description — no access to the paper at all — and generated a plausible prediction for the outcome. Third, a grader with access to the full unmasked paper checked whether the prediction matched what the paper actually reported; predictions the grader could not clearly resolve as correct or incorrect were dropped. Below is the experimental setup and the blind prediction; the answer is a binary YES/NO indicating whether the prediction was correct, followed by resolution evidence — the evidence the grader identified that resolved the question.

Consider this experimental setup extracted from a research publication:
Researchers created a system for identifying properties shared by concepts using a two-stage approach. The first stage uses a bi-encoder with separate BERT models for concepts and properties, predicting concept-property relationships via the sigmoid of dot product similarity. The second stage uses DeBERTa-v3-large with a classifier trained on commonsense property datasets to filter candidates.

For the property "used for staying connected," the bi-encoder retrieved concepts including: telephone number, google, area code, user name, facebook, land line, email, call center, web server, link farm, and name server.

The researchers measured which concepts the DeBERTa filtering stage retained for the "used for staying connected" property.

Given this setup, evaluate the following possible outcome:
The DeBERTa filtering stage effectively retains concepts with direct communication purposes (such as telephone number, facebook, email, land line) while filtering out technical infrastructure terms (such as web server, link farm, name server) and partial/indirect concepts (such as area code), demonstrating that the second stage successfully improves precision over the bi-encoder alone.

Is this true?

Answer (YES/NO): NO